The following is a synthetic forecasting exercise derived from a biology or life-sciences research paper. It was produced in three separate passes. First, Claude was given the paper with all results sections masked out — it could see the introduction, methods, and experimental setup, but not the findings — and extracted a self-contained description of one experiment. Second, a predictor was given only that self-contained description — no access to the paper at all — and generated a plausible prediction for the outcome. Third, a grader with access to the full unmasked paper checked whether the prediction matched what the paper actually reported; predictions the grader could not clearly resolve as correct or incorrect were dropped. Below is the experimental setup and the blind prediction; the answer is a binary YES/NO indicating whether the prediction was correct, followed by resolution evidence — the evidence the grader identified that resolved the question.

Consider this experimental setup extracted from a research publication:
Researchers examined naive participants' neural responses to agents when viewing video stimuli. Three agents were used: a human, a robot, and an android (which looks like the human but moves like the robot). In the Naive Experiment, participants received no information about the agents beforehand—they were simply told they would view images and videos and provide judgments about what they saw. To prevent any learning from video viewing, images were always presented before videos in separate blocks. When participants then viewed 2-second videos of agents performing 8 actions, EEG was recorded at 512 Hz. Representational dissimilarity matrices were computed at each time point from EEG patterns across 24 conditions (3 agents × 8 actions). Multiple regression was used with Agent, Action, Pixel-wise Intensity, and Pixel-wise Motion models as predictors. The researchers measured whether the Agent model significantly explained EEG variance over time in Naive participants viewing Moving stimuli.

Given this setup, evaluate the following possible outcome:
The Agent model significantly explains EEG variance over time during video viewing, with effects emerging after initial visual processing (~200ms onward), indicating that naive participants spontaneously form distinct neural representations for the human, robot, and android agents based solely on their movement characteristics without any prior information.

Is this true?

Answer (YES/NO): NO